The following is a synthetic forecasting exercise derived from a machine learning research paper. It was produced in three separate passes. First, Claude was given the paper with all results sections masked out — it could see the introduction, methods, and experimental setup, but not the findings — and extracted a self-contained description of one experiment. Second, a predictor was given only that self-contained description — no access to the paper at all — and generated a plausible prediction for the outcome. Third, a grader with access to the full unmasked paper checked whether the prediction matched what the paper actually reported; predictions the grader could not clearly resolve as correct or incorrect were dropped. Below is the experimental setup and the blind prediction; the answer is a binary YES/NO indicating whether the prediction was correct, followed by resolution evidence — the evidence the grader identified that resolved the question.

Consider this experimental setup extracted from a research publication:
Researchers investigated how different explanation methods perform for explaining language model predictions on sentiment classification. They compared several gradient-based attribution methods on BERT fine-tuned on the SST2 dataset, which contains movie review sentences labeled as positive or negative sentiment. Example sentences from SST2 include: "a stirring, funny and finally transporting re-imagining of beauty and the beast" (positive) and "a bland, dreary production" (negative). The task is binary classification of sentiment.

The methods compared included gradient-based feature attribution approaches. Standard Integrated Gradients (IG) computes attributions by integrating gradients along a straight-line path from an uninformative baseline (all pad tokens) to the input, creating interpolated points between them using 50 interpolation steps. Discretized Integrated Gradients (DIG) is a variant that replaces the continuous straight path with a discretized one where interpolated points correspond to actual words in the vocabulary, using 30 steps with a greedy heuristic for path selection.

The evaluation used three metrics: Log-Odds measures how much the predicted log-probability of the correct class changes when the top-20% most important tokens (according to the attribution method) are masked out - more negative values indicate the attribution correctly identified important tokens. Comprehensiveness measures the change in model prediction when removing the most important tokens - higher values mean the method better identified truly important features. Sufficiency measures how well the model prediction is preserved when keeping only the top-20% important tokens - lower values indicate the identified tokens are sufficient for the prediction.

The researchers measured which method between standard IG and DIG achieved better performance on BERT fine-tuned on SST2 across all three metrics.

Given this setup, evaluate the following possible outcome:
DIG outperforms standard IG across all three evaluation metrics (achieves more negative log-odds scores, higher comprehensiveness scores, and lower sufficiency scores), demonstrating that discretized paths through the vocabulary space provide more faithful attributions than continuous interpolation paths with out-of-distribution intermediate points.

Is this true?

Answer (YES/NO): NO